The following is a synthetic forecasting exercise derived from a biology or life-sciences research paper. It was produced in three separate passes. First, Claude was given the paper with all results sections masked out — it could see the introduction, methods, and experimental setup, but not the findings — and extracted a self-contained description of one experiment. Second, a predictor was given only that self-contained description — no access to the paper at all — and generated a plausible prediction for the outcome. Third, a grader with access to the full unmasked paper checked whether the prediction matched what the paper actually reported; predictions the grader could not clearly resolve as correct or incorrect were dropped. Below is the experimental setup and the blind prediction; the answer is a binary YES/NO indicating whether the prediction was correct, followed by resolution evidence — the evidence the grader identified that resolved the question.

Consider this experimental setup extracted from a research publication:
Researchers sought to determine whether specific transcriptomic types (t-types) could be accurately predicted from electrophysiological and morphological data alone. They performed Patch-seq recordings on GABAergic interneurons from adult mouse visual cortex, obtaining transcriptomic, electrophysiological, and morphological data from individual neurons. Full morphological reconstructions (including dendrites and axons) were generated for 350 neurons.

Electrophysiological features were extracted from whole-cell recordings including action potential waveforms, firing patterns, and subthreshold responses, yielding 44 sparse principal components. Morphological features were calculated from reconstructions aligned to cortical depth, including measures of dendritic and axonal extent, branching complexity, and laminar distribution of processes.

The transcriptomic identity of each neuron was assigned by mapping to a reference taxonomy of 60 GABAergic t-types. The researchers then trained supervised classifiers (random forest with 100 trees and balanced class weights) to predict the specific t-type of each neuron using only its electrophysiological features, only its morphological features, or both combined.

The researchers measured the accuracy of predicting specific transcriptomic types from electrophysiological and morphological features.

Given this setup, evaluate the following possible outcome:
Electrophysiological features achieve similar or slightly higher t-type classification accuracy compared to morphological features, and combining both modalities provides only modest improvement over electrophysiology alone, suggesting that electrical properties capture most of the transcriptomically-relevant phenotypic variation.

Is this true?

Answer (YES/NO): NO